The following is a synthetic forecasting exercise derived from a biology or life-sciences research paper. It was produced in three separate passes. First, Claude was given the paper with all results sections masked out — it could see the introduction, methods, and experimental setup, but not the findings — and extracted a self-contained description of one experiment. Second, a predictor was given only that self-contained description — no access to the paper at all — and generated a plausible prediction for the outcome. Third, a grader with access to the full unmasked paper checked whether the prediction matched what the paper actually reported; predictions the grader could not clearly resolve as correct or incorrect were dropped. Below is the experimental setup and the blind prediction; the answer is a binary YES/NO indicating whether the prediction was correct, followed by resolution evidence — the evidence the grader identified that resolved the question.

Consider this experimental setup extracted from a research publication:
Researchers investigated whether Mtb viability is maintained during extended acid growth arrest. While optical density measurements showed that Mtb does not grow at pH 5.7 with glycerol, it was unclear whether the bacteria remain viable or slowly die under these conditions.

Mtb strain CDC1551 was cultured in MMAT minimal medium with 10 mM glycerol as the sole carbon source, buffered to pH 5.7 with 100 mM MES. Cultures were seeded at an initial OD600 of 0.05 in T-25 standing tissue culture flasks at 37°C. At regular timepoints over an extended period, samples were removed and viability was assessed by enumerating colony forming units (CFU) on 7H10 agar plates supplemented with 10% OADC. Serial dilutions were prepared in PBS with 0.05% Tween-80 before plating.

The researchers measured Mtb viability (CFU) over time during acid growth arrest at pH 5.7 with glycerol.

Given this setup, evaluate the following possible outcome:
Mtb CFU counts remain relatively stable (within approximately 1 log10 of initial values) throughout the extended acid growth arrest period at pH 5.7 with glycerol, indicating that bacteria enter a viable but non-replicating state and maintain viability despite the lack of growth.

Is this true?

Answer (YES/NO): YES